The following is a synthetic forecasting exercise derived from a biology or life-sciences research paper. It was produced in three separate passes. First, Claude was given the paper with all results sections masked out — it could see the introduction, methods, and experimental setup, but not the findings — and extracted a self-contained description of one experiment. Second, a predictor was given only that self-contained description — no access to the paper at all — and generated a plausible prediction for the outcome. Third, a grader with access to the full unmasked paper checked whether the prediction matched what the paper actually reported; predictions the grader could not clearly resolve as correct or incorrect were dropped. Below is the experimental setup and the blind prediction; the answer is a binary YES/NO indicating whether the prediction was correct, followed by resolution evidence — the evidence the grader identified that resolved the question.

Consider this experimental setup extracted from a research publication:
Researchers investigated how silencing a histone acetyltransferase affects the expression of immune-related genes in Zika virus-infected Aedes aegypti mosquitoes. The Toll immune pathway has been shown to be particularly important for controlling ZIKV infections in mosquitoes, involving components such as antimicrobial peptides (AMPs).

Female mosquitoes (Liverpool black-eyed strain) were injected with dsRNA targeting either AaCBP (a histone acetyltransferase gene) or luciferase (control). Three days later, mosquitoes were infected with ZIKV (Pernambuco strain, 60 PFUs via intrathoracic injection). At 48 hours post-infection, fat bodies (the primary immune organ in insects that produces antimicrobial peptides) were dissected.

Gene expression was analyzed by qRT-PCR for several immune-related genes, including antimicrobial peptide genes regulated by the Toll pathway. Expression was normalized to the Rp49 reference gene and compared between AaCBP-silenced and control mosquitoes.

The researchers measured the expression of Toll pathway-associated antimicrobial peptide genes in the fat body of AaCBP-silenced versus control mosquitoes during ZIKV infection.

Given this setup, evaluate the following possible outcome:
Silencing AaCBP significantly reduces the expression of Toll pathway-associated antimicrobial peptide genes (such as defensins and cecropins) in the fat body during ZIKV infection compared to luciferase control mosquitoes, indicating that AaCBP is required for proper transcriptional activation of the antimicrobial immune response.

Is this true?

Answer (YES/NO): YES